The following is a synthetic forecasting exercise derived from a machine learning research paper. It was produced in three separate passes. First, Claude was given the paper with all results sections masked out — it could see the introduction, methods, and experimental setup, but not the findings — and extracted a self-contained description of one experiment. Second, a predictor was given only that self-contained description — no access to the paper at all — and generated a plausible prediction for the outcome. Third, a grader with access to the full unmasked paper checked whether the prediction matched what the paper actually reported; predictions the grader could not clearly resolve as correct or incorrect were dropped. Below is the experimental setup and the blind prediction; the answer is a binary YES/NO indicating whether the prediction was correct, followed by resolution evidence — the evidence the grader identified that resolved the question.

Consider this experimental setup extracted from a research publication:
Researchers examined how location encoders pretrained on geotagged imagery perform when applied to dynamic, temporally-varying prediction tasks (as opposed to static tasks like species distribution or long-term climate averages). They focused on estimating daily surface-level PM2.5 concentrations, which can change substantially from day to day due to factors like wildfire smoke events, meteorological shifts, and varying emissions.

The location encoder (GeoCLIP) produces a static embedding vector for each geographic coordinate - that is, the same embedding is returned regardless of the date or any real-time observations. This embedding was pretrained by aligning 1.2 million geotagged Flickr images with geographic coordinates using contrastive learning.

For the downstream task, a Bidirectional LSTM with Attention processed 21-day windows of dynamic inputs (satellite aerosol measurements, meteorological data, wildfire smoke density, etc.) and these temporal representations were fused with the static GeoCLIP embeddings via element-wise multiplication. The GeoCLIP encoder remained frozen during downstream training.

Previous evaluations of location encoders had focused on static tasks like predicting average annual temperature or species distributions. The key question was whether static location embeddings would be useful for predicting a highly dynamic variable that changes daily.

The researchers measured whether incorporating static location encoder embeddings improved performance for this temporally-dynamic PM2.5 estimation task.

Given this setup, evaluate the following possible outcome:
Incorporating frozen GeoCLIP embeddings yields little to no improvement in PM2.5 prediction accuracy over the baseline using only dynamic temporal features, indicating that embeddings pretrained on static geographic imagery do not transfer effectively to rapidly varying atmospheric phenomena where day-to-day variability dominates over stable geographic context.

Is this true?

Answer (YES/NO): NO